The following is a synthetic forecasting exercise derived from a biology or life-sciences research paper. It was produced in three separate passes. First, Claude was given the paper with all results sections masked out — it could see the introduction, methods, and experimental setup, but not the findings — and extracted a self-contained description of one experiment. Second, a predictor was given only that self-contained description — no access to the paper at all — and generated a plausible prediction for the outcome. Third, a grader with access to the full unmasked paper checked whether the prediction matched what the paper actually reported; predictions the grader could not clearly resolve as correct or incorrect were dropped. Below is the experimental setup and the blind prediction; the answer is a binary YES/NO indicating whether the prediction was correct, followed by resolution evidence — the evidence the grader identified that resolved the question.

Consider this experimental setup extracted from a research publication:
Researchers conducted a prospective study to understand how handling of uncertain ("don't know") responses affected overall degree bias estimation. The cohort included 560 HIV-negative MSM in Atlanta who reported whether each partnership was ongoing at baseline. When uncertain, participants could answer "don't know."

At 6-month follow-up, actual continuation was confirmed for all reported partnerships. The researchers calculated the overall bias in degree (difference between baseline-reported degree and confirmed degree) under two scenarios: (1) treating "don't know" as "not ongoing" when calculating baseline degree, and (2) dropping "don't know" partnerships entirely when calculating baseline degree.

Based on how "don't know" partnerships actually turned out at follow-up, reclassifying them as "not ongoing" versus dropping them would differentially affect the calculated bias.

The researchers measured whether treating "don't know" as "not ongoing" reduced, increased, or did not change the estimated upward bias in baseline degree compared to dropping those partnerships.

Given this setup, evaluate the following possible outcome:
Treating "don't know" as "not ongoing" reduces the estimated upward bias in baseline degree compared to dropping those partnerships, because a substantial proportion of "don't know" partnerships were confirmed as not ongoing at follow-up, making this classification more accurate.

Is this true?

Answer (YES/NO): YES